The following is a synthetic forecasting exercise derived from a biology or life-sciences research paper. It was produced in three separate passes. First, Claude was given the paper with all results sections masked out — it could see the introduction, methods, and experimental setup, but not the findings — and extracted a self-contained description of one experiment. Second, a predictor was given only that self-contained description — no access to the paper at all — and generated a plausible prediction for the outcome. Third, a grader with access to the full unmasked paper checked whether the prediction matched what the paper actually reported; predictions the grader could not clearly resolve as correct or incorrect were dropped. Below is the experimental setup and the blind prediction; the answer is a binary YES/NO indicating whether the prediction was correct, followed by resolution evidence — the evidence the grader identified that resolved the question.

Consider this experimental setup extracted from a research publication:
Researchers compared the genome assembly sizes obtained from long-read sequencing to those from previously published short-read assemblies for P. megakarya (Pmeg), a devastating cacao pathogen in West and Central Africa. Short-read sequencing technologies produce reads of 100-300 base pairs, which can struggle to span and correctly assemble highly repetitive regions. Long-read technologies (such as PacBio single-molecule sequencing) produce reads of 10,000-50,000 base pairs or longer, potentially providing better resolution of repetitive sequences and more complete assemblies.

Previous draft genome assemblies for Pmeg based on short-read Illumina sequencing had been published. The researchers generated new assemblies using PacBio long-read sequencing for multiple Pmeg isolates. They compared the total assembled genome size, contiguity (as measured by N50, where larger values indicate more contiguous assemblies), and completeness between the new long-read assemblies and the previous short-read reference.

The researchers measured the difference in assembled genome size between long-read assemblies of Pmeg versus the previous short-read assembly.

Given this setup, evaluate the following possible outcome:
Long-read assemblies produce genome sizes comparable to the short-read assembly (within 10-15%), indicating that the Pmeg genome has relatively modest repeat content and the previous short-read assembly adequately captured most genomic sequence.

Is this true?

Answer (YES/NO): NO